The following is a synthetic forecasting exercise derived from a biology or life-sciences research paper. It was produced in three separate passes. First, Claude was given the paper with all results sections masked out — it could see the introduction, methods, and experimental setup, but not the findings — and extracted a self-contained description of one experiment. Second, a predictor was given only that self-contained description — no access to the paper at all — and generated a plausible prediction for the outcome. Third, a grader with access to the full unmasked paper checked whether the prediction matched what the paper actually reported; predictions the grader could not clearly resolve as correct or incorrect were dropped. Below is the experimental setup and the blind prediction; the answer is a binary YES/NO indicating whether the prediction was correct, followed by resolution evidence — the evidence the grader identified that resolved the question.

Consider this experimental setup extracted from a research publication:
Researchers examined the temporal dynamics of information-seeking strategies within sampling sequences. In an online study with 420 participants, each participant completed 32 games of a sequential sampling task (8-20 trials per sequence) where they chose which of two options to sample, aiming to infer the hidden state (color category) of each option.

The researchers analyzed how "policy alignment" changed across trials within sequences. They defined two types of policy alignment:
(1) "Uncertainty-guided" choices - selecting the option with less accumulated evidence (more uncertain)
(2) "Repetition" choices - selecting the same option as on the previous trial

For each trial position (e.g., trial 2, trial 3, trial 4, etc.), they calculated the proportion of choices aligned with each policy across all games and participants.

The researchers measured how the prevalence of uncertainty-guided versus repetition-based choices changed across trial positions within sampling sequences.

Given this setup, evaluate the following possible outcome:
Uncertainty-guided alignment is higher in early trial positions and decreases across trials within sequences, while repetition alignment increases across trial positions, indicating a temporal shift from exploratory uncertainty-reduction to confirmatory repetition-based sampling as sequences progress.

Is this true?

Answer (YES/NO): NO